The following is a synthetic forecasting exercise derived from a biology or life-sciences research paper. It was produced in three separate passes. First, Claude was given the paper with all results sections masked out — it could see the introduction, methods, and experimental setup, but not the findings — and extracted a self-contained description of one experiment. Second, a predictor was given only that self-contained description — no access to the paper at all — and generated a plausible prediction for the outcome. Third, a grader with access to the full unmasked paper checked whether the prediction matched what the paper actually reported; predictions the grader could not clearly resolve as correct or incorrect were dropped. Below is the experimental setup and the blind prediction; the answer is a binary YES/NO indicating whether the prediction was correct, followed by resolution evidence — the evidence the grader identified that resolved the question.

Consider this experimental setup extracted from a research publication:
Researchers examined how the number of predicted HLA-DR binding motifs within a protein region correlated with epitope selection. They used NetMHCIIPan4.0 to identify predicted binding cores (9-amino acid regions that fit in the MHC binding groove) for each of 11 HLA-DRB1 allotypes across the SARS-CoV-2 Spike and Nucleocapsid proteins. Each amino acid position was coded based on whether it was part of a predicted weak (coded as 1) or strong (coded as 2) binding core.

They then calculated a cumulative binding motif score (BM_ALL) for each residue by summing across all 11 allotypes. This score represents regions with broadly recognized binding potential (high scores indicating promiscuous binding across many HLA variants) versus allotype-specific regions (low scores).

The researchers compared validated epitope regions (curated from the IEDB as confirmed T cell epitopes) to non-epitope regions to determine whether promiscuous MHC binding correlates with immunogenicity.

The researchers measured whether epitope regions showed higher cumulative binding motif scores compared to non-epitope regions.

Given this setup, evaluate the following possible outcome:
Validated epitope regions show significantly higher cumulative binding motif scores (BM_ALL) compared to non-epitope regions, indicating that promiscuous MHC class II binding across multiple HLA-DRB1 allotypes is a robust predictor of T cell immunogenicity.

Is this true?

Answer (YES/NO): YES